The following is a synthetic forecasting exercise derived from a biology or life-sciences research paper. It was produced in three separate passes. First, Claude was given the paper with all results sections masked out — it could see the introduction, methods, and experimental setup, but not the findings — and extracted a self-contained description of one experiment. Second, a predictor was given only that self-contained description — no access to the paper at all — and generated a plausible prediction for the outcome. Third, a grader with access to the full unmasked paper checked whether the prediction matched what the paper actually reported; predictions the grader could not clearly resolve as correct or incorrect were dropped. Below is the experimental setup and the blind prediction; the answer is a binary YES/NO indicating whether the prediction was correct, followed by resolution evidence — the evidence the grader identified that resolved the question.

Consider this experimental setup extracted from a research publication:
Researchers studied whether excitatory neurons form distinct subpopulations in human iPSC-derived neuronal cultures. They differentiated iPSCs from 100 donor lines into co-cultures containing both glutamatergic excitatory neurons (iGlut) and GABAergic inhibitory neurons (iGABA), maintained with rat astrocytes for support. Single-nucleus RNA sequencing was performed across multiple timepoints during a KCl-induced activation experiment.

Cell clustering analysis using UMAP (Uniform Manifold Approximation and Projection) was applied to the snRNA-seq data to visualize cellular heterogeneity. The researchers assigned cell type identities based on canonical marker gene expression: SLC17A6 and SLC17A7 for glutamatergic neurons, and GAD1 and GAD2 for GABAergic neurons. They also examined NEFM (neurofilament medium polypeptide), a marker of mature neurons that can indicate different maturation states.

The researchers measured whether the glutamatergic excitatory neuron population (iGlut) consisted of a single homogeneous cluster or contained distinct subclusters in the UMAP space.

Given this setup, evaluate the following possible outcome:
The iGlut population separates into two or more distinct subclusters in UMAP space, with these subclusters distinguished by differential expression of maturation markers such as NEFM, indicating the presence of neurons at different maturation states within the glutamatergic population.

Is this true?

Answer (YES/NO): NO